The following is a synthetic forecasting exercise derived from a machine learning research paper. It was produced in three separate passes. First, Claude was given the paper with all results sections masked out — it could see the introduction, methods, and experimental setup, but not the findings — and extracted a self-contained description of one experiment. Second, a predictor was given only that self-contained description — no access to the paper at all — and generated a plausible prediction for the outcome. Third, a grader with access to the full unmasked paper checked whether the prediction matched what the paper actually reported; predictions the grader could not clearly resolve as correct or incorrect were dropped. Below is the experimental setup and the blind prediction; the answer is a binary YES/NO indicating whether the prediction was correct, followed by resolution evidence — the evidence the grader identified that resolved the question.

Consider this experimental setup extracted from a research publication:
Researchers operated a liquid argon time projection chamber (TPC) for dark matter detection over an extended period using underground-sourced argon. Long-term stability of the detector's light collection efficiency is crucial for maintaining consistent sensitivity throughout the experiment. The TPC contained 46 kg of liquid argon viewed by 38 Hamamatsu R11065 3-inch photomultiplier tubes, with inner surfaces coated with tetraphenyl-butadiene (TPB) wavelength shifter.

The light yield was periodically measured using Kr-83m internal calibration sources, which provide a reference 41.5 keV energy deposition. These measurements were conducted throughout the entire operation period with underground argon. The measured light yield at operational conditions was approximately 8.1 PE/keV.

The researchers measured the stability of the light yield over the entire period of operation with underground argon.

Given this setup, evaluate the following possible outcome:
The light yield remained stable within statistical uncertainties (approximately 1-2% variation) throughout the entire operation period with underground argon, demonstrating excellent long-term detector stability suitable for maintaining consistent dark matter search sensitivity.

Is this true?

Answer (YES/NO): YES